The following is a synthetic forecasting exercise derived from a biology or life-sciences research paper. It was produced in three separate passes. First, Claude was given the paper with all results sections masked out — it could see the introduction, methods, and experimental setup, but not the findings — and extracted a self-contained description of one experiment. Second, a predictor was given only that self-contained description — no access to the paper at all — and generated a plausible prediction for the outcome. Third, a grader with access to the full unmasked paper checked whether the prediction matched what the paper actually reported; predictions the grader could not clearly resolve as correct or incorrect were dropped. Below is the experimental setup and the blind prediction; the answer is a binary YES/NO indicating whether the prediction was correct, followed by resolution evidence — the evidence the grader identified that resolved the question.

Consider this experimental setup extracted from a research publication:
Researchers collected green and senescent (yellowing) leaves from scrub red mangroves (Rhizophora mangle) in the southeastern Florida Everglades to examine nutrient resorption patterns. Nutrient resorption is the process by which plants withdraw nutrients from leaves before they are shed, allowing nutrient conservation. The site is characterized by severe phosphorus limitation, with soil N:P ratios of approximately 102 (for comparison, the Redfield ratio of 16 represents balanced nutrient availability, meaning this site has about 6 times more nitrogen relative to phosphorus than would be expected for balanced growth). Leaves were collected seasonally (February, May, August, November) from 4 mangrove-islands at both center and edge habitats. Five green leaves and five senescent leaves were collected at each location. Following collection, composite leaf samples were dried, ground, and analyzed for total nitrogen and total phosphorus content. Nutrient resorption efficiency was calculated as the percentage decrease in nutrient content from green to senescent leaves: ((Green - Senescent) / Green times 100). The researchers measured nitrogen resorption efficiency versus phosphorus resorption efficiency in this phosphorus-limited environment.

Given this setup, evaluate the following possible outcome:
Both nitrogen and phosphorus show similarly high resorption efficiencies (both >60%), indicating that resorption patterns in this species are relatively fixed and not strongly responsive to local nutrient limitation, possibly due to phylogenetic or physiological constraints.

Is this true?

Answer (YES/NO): NO